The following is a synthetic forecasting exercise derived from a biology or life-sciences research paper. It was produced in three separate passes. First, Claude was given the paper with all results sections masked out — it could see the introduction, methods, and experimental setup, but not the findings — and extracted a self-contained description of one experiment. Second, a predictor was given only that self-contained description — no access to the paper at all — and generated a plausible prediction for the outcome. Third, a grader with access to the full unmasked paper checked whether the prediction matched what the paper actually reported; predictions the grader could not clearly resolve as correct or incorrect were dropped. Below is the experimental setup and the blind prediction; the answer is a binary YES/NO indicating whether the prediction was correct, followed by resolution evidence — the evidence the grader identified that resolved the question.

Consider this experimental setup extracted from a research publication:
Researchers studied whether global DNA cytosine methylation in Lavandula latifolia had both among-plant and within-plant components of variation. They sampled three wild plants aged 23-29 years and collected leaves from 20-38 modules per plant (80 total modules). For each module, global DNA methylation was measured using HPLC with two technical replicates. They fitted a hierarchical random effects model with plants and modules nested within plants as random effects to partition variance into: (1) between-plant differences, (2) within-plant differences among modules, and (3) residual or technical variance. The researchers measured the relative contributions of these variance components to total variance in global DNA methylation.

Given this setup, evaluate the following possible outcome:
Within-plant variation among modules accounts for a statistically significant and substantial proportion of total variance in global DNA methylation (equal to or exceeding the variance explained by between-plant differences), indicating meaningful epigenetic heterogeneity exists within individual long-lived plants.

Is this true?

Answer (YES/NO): YES